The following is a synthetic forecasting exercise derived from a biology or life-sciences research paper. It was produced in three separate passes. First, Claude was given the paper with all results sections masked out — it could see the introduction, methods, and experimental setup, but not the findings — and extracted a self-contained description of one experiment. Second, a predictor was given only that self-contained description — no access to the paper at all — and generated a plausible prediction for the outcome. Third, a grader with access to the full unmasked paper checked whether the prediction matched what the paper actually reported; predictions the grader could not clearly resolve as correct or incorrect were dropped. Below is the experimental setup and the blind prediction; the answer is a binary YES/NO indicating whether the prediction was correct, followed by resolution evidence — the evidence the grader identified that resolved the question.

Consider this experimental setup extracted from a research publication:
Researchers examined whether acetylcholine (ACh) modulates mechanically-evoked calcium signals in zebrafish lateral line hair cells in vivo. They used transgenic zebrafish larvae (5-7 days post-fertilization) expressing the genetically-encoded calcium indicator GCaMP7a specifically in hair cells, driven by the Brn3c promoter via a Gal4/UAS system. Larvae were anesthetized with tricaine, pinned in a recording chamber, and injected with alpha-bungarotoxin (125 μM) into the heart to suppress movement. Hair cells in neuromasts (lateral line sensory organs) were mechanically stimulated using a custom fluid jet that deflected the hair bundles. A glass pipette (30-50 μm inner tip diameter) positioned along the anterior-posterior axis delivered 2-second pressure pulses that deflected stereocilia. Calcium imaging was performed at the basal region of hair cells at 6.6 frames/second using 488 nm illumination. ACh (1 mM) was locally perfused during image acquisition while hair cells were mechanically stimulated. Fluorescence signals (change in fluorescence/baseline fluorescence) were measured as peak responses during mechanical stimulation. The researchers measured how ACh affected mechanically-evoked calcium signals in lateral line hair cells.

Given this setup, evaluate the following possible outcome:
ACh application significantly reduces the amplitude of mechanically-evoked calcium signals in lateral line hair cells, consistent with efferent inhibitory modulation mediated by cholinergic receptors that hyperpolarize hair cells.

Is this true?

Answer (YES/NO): YES